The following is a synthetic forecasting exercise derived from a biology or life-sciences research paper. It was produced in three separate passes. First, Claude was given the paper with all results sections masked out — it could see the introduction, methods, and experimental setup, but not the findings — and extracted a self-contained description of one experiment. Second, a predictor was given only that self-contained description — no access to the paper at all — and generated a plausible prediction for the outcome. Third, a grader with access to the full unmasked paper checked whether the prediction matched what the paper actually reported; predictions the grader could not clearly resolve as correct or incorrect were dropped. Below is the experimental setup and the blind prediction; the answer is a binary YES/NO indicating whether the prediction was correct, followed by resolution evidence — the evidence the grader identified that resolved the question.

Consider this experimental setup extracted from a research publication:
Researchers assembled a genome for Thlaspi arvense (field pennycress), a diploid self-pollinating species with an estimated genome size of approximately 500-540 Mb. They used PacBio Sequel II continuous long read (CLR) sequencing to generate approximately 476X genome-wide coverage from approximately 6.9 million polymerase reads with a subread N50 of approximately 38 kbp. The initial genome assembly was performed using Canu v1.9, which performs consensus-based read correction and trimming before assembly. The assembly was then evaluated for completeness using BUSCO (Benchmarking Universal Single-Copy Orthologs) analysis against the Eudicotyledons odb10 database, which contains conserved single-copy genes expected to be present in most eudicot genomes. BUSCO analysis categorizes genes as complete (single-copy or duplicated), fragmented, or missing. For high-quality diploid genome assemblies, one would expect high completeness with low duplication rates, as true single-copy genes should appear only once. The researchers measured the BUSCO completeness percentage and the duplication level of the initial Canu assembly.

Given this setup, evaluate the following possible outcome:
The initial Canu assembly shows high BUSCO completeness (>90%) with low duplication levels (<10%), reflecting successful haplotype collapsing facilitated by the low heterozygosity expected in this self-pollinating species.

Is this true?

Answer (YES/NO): NO